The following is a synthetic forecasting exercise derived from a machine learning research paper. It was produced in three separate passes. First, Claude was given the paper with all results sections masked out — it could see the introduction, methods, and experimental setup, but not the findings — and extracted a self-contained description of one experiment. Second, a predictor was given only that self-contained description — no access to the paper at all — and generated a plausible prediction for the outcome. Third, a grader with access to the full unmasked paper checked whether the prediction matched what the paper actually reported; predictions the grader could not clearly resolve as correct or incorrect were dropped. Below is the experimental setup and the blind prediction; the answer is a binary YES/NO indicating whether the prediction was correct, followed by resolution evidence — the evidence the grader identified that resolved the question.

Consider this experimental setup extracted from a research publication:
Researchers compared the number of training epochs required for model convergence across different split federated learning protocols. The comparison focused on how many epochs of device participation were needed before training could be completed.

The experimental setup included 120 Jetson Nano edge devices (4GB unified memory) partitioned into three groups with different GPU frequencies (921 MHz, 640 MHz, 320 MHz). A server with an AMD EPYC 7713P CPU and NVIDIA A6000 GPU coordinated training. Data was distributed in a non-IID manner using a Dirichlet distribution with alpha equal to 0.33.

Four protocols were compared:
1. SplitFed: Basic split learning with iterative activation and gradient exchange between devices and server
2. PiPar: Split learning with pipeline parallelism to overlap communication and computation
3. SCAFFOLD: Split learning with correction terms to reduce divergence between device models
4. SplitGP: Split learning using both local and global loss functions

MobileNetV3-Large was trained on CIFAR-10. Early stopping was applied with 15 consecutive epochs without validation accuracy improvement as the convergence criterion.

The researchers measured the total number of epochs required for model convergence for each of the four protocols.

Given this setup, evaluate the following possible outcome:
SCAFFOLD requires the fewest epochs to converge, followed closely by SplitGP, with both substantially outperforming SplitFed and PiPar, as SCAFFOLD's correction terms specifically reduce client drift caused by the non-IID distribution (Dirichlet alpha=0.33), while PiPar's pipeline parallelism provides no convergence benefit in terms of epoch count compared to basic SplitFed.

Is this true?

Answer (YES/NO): NO